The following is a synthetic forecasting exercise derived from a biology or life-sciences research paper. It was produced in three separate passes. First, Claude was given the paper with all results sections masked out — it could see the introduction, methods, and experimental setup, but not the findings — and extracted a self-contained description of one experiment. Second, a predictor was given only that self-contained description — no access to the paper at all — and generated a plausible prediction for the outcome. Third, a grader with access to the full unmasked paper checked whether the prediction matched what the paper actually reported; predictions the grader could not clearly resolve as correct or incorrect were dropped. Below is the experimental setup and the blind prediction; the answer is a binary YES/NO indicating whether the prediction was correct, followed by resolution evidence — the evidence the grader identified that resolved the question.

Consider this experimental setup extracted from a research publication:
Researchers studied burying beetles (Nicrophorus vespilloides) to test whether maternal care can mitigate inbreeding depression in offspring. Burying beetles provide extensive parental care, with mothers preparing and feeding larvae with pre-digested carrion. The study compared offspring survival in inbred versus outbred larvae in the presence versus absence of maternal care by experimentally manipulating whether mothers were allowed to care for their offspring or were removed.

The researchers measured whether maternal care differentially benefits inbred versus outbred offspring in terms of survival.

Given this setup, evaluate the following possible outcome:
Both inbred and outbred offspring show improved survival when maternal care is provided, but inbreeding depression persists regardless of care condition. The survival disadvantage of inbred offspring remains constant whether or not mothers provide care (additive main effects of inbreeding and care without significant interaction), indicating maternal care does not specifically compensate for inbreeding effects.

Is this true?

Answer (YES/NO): NO